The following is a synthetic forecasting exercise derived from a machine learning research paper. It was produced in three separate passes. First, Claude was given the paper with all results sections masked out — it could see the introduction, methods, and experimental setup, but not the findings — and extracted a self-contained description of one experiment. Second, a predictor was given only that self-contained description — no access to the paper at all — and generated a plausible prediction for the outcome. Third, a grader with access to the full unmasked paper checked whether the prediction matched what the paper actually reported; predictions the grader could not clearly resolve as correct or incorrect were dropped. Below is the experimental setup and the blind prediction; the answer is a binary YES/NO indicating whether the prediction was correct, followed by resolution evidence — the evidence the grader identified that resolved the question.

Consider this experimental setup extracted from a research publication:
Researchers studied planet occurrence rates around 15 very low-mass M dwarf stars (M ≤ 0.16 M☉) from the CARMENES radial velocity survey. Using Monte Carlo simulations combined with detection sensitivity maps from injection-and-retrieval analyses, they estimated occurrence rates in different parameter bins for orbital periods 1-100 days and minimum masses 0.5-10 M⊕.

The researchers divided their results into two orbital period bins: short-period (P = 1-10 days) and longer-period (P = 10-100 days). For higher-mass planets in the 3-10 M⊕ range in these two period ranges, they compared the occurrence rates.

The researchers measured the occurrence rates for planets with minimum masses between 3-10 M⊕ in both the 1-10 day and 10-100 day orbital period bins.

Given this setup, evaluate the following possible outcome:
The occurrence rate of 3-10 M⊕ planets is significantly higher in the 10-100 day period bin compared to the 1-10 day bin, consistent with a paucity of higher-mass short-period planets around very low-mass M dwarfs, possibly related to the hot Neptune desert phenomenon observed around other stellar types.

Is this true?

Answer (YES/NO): NO